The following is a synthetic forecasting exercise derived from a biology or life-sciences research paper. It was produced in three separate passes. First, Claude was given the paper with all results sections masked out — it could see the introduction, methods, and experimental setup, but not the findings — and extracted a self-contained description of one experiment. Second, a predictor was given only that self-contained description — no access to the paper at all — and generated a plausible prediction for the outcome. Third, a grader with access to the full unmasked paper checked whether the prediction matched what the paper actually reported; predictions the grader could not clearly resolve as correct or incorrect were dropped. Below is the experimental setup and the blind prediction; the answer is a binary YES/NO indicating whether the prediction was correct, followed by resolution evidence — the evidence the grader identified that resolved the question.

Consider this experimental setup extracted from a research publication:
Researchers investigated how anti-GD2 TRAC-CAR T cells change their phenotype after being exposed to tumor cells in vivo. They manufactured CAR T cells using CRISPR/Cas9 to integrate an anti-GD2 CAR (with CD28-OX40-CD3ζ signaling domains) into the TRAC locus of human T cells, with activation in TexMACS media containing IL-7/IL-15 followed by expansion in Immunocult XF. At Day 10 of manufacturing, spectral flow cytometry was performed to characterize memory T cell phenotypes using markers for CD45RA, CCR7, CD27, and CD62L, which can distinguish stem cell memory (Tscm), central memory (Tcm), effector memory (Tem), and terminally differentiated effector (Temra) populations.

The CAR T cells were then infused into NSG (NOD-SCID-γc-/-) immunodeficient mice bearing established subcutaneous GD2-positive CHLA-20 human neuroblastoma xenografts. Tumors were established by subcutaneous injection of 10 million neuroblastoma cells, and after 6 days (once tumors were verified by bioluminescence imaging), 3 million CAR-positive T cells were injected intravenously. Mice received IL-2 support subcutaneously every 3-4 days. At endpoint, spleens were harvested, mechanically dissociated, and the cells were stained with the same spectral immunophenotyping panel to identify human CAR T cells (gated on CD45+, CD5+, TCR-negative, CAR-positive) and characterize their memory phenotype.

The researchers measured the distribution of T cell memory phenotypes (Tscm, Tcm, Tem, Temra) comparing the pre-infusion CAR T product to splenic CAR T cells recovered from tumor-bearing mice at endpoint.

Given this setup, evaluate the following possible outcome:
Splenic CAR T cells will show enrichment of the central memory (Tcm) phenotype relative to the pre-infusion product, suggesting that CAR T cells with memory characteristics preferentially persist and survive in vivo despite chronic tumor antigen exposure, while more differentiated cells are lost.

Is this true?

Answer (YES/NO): NO